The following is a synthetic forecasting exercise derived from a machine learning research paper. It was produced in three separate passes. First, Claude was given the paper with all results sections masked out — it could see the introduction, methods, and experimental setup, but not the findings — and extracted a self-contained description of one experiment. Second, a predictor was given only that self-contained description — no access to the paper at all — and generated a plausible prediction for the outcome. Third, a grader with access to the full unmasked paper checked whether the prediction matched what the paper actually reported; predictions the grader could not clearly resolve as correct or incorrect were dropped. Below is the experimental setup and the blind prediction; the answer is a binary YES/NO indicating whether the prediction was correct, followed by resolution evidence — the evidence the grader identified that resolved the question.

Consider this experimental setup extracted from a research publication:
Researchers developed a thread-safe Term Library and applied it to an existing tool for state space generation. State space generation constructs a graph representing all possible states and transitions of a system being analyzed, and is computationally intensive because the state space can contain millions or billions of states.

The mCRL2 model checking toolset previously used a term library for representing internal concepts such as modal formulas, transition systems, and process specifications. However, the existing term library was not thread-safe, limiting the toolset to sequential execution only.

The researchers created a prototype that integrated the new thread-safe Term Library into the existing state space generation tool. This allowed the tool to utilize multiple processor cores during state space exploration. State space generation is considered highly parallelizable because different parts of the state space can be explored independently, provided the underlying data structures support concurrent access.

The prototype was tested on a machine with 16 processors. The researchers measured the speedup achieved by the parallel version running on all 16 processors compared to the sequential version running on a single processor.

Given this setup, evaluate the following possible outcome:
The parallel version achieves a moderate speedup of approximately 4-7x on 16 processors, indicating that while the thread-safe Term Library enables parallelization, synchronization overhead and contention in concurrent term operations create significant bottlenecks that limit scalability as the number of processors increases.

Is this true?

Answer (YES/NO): NO